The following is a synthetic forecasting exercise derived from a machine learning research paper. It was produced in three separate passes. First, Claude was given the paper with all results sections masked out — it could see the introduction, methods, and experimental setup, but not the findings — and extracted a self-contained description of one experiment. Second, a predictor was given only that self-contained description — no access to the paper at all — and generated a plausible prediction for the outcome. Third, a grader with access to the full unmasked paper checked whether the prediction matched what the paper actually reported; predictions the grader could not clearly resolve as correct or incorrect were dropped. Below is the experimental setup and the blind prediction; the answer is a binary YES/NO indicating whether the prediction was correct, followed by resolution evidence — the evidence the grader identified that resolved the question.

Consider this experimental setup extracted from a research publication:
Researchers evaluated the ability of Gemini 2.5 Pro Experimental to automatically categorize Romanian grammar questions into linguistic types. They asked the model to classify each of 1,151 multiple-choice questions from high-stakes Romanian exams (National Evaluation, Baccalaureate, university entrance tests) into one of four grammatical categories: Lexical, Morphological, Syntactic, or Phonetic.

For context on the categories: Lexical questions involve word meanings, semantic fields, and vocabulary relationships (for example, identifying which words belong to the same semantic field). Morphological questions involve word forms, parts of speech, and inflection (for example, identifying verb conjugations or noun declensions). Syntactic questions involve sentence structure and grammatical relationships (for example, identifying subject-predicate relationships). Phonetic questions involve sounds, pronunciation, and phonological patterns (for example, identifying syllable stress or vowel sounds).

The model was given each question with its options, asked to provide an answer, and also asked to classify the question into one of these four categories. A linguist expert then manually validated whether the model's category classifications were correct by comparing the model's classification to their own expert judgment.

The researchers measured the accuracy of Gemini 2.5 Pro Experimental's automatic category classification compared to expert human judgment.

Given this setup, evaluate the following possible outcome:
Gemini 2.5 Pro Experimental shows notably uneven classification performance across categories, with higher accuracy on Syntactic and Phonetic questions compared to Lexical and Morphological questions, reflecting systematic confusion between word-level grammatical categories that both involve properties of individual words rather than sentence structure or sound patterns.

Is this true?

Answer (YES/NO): NO